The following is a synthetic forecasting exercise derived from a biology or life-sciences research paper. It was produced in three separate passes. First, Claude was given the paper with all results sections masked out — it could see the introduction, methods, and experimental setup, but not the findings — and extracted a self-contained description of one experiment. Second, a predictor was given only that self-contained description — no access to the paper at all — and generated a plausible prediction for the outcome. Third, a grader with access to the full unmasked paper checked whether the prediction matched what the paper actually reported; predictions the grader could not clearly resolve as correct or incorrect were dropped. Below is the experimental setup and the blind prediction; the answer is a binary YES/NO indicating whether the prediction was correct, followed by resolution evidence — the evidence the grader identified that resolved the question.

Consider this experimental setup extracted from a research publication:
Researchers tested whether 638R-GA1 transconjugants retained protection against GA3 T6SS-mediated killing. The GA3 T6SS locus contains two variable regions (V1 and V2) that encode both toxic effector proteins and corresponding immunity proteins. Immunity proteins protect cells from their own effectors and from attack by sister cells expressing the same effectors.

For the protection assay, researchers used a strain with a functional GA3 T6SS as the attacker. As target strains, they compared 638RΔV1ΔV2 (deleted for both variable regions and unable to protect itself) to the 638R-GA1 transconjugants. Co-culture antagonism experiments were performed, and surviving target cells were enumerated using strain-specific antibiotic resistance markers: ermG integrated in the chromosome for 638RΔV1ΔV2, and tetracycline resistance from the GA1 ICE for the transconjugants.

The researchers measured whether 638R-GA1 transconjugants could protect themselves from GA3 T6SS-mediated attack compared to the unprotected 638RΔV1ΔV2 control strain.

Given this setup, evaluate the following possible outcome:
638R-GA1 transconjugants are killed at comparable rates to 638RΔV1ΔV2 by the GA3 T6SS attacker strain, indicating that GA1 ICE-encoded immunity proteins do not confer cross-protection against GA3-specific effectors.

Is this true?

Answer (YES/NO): NO